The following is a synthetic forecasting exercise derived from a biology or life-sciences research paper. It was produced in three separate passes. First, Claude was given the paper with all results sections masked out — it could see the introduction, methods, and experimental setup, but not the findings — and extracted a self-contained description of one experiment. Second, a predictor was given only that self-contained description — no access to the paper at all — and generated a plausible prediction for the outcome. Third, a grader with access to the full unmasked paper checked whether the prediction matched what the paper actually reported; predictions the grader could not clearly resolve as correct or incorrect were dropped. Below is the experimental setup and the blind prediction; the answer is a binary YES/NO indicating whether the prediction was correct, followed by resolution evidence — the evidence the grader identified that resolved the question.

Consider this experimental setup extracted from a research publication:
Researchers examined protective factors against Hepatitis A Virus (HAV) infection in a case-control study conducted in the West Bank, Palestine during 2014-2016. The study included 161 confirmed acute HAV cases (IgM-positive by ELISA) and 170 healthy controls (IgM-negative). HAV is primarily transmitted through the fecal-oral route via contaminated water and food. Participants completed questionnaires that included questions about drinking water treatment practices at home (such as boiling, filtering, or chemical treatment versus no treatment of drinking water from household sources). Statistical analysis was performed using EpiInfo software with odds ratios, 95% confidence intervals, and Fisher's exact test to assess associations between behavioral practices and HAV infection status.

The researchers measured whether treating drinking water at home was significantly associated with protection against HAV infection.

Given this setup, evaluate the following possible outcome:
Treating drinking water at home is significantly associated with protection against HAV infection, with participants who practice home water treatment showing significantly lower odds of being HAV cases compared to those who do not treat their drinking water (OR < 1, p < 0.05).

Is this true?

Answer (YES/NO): YES